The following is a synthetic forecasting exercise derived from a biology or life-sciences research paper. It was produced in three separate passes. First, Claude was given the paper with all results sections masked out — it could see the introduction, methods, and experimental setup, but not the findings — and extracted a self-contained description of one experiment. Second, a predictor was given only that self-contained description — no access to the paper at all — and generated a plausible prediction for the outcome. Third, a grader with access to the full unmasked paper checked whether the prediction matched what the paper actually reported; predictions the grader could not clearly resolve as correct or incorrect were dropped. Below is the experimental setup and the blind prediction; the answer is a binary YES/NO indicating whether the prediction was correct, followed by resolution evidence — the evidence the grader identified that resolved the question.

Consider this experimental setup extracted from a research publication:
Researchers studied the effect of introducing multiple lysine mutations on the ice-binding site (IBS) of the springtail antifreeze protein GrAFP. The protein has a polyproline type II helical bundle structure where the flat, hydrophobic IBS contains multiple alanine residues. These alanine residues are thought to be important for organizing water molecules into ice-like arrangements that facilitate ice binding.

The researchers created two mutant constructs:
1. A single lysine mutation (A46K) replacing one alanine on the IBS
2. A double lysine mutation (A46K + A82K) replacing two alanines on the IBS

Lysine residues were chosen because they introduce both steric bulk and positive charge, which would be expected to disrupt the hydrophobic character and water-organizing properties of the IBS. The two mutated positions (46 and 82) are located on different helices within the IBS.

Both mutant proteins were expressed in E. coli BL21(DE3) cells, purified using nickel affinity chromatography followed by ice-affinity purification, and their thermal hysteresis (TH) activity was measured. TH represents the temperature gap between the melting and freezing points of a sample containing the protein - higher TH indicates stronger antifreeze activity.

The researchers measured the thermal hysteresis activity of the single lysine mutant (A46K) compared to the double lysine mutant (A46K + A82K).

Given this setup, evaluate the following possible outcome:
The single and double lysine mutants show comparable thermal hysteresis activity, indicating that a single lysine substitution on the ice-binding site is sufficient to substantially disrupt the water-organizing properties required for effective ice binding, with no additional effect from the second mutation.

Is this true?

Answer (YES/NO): NO